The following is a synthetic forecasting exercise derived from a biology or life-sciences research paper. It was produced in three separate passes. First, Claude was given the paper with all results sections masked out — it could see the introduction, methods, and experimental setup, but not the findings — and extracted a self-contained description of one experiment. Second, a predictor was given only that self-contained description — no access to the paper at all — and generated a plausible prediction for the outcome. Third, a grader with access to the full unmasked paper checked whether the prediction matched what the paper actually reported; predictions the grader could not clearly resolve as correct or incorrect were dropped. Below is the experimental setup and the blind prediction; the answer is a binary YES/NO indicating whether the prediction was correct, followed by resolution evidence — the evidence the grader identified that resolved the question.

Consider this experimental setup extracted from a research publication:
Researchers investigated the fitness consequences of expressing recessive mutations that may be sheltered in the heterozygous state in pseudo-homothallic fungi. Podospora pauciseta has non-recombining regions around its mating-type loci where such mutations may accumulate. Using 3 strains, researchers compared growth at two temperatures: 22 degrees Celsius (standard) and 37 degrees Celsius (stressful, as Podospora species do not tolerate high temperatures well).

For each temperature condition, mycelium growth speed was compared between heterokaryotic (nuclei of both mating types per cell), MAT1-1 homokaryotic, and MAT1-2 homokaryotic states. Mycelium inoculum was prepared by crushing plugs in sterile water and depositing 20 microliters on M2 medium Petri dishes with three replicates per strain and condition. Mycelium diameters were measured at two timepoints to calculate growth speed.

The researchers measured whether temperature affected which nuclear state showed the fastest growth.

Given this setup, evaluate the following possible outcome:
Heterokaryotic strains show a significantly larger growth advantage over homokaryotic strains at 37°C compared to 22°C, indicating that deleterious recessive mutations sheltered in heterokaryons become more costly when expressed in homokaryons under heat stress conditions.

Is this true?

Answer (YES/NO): NO